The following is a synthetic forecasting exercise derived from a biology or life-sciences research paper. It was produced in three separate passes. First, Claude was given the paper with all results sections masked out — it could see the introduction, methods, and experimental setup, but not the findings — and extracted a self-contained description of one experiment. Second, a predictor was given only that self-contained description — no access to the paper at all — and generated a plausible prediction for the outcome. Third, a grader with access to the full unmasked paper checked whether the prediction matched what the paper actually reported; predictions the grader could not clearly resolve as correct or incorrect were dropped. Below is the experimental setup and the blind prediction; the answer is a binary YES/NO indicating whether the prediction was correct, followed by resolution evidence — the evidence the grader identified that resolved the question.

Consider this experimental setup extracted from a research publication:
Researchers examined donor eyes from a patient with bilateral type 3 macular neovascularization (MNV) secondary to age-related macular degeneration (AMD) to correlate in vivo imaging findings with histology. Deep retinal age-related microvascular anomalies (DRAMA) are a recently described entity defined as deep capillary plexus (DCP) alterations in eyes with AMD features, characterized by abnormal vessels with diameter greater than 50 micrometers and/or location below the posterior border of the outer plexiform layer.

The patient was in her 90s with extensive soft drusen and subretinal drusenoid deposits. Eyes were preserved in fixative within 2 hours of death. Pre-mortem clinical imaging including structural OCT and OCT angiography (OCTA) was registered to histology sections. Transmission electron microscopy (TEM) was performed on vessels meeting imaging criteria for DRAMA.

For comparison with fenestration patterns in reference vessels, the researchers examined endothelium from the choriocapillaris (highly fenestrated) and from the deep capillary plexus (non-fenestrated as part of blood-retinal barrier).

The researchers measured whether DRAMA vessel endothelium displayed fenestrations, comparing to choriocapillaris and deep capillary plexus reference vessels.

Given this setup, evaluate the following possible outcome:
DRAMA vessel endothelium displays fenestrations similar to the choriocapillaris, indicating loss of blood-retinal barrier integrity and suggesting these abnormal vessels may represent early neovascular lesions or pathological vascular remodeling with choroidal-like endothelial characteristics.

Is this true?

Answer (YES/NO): NO